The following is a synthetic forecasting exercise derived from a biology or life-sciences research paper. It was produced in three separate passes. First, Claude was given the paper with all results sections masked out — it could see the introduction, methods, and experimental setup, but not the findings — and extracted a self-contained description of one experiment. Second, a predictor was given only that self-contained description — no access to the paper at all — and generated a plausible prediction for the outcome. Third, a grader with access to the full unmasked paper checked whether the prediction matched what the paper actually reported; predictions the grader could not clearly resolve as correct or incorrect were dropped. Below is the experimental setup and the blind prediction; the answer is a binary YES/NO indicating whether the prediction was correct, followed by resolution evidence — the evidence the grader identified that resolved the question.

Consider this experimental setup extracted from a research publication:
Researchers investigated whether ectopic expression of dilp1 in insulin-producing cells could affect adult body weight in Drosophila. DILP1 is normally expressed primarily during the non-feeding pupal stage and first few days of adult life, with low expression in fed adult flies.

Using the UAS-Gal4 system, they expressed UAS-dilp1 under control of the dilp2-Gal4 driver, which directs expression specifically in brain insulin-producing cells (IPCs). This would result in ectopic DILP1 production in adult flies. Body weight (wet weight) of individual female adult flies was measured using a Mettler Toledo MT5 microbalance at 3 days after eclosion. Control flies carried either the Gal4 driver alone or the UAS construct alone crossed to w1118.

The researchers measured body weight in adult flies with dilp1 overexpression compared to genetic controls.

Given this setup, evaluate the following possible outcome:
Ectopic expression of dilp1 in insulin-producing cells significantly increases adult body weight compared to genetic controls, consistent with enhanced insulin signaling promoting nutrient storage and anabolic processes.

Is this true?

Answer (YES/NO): YES